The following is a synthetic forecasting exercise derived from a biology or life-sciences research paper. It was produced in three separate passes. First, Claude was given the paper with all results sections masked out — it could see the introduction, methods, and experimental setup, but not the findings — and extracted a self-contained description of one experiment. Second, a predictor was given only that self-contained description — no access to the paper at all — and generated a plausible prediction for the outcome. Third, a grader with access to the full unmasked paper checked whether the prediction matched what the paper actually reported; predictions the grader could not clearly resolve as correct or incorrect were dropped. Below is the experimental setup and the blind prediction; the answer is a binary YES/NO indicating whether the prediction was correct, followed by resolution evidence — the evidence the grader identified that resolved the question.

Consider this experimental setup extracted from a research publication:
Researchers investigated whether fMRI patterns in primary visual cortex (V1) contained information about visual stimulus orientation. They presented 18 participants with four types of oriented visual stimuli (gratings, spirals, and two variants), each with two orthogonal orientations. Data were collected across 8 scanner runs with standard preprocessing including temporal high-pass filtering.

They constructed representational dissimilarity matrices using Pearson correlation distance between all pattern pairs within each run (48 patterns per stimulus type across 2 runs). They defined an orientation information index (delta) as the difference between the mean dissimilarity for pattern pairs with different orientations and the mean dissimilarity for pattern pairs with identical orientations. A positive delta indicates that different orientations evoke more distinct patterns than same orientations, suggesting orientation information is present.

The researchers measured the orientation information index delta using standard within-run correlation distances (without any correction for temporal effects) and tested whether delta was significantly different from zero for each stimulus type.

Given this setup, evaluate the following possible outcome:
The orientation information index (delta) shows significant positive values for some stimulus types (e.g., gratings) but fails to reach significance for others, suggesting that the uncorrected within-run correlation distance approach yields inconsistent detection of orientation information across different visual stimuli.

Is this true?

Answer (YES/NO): NO